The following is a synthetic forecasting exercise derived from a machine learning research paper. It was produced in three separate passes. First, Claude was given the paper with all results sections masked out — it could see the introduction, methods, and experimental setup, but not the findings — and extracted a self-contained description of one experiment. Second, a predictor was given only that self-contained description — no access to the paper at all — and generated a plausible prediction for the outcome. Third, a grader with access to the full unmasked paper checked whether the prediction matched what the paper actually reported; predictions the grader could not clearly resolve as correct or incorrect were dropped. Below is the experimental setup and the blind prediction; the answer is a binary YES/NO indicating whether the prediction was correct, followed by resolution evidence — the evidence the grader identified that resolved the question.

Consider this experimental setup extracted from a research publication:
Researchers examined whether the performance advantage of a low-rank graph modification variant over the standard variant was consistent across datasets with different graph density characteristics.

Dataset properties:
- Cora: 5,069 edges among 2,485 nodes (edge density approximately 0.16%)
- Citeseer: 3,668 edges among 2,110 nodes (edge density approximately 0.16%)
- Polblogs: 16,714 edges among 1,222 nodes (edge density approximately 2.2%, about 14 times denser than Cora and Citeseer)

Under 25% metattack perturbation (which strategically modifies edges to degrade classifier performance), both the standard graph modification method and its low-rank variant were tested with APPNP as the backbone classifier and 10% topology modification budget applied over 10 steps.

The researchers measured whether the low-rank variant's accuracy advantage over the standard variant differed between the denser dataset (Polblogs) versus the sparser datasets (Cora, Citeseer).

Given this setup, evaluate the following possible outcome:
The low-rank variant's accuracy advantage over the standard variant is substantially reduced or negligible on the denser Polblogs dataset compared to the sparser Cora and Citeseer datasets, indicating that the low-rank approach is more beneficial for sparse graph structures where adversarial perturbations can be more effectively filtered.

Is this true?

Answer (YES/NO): NO